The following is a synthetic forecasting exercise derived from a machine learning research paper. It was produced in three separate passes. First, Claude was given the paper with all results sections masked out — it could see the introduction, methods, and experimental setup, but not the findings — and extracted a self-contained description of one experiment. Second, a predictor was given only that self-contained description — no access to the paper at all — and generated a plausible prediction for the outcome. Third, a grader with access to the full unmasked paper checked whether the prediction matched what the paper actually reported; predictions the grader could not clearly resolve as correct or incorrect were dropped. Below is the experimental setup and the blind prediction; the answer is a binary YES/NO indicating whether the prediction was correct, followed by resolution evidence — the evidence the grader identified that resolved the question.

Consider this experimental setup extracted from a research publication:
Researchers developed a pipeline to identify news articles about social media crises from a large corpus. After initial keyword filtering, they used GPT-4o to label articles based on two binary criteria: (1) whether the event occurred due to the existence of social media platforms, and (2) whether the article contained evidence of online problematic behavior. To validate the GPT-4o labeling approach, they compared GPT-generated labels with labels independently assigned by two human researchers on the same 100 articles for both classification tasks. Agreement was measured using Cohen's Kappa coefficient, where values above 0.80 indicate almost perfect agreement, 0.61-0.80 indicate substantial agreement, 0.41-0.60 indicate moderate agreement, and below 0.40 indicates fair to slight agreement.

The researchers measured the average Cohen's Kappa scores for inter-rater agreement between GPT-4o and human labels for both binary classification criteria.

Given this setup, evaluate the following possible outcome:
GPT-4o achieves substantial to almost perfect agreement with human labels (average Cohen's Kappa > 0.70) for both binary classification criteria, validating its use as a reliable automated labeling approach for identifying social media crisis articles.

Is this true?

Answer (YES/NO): YES